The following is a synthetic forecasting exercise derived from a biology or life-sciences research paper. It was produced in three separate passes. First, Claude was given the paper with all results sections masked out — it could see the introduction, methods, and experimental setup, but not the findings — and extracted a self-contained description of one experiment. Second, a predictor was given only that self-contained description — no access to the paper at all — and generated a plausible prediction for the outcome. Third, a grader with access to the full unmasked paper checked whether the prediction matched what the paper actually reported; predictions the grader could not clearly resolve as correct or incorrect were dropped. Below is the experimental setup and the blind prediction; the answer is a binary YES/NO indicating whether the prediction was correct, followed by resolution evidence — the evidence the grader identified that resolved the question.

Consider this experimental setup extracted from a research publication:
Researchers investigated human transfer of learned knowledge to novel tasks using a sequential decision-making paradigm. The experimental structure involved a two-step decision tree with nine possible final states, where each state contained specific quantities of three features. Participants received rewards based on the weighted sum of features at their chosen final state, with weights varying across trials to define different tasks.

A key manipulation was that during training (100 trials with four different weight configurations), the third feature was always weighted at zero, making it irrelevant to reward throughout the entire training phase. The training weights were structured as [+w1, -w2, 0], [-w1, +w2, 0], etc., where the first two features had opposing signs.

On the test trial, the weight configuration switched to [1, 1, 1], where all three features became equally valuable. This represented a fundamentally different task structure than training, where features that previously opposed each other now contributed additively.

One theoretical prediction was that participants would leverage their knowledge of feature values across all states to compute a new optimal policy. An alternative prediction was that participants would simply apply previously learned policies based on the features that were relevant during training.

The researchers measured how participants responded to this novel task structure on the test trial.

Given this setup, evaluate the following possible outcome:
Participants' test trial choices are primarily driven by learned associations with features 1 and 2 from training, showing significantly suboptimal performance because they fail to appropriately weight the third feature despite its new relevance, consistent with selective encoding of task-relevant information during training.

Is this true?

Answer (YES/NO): NO